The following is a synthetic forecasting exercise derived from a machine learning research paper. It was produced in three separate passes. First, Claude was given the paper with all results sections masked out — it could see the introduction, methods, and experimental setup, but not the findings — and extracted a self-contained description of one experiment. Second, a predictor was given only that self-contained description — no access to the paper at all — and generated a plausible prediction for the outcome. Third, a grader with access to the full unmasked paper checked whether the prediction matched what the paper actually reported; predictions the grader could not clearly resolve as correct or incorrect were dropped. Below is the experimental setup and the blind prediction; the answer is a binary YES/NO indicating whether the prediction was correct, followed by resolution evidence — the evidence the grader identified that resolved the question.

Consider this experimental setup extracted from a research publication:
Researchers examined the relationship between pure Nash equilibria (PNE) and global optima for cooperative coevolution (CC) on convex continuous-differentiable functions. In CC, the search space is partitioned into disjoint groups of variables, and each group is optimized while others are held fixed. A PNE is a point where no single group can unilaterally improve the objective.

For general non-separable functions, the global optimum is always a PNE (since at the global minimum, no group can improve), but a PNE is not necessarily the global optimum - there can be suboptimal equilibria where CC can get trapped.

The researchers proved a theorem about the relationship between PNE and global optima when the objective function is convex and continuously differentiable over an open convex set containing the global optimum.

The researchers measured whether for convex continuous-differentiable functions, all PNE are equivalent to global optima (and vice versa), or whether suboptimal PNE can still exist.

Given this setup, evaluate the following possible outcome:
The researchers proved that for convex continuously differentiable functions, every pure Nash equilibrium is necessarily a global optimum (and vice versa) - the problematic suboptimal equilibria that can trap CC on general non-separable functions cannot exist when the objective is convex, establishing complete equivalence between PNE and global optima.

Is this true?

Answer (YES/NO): YES